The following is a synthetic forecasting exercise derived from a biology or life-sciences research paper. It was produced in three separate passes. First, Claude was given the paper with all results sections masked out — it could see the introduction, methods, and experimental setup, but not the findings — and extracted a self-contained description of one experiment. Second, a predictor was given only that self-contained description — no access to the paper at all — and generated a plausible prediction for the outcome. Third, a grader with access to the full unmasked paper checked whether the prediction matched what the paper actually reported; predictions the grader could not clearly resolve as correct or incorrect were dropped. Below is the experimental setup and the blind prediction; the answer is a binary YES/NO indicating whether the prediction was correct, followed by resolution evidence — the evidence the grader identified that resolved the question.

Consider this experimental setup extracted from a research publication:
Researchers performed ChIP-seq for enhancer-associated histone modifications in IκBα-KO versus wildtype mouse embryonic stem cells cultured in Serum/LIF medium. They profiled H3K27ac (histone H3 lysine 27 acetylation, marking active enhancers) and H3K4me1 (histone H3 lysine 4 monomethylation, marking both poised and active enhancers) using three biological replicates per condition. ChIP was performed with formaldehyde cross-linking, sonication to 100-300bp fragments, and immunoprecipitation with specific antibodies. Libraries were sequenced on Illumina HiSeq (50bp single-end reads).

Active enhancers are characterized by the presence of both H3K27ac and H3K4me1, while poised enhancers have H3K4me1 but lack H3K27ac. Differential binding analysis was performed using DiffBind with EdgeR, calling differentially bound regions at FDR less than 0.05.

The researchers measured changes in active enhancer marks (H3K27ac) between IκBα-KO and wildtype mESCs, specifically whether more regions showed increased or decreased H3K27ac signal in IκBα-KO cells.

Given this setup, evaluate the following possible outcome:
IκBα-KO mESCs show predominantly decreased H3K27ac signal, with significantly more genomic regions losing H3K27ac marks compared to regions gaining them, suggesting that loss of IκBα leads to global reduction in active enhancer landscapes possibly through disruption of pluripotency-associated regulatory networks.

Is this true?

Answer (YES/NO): NO